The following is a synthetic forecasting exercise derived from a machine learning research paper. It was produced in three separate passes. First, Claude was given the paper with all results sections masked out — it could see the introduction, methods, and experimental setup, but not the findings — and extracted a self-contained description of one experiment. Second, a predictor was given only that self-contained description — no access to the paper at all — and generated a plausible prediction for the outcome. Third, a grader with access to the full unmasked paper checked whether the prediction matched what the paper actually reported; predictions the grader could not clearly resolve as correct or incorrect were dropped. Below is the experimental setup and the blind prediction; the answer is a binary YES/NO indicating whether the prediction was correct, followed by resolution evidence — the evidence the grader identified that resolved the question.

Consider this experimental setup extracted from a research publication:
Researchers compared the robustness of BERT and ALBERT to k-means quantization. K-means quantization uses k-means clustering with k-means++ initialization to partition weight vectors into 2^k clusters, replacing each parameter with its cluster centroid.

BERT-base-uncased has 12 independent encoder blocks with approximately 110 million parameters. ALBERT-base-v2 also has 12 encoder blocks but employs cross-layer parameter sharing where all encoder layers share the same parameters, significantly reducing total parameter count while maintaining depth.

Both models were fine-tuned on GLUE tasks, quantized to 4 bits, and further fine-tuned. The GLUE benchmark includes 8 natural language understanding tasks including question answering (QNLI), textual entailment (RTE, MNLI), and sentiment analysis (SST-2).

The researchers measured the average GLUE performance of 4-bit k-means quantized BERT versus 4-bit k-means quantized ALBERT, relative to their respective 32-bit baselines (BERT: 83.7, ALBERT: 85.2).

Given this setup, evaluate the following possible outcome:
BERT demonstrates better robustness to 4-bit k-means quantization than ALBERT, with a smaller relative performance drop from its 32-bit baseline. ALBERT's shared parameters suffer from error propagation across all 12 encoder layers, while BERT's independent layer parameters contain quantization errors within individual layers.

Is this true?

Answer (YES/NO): YES